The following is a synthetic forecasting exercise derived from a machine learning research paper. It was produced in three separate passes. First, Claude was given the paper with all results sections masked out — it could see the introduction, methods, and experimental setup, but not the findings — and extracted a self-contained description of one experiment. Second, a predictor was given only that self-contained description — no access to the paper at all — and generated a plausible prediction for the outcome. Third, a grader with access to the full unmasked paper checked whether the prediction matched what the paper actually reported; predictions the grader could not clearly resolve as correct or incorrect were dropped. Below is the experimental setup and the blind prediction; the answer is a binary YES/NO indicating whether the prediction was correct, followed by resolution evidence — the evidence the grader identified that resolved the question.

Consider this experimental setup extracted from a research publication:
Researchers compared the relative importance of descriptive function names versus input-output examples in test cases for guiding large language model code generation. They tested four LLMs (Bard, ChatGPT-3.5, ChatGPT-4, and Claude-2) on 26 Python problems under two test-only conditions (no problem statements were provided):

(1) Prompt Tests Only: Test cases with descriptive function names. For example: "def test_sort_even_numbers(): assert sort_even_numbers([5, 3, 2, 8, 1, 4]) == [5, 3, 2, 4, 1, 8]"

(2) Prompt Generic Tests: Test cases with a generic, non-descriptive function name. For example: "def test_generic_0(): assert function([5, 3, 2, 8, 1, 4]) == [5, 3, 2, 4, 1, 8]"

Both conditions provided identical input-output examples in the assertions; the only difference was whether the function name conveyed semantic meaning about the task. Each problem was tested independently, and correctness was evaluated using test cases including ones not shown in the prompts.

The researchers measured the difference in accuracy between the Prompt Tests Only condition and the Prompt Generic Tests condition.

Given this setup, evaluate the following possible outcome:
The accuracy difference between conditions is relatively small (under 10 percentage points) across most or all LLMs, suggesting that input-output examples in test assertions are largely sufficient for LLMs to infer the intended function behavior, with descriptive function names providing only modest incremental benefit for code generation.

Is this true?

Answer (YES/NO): NO